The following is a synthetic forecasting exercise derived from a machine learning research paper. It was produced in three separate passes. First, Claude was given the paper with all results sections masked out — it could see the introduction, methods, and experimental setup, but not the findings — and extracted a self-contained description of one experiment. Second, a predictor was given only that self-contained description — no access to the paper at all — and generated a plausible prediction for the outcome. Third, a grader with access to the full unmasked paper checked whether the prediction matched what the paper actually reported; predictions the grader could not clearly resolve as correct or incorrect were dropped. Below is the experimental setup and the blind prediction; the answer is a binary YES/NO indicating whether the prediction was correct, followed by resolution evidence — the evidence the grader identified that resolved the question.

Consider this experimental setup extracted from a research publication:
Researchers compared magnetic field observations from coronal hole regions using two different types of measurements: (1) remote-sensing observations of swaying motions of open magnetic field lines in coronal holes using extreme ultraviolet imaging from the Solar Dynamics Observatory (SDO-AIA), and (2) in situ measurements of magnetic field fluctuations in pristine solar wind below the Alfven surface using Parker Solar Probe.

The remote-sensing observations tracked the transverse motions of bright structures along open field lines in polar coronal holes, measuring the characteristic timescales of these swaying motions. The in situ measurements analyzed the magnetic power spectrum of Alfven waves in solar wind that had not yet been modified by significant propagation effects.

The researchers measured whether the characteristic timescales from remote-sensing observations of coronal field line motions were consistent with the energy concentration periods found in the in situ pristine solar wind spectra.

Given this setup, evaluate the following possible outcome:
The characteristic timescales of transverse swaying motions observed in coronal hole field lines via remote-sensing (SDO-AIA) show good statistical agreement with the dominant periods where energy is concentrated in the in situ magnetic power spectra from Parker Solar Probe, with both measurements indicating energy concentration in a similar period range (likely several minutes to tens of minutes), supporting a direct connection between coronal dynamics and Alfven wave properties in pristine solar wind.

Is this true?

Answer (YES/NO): NO